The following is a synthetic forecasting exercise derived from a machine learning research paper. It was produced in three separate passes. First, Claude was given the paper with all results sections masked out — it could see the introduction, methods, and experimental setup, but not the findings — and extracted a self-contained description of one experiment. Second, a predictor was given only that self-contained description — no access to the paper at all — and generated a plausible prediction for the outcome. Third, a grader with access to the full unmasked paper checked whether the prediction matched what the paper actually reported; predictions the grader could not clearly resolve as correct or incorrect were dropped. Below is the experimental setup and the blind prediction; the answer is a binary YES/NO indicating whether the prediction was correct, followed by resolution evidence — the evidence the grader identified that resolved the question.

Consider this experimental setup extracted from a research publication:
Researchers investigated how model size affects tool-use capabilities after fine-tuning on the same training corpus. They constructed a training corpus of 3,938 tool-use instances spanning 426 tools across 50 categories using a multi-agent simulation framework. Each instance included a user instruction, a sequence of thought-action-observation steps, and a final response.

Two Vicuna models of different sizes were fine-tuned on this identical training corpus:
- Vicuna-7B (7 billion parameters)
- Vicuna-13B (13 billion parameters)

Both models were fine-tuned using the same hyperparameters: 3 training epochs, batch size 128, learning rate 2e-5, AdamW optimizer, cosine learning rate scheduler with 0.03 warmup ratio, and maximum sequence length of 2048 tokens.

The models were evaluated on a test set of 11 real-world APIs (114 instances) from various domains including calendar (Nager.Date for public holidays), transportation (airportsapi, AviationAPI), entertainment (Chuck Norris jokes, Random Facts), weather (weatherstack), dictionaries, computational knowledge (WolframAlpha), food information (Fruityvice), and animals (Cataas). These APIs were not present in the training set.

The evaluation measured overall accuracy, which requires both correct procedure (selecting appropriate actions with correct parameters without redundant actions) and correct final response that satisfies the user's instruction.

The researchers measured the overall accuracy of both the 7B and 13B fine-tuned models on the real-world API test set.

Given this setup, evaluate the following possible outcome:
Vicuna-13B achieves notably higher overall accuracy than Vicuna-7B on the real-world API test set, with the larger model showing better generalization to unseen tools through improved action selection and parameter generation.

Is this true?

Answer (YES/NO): YES